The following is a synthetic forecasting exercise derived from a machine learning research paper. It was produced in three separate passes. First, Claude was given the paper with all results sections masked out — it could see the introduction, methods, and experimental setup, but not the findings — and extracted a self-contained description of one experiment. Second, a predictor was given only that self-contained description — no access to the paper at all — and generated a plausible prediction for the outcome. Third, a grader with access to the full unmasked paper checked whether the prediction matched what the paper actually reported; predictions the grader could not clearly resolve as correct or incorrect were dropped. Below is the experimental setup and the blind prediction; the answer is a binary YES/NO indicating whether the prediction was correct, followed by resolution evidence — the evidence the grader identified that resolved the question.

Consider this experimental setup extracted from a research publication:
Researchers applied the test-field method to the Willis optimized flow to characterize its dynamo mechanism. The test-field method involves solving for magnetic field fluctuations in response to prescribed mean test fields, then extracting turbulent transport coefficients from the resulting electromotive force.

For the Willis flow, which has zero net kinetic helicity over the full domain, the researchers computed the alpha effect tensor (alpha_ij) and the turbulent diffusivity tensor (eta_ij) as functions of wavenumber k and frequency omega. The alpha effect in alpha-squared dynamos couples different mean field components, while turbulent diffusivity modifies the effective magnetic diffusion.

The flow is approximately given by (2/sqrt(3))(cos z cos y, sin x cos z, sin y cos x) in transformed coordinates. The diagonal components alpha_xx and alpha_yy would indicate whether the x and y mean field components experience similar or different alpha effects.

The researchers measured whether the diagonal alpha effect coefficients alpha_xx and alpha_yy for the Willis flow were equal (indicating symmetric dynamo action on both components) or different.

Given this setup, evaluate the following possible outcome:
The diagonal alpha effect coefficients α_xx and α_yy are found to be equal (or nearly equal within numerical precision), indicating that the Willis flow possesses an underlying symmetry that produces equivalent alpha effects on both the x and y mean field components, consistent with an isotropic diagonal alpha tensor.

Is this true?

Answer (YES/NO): YES